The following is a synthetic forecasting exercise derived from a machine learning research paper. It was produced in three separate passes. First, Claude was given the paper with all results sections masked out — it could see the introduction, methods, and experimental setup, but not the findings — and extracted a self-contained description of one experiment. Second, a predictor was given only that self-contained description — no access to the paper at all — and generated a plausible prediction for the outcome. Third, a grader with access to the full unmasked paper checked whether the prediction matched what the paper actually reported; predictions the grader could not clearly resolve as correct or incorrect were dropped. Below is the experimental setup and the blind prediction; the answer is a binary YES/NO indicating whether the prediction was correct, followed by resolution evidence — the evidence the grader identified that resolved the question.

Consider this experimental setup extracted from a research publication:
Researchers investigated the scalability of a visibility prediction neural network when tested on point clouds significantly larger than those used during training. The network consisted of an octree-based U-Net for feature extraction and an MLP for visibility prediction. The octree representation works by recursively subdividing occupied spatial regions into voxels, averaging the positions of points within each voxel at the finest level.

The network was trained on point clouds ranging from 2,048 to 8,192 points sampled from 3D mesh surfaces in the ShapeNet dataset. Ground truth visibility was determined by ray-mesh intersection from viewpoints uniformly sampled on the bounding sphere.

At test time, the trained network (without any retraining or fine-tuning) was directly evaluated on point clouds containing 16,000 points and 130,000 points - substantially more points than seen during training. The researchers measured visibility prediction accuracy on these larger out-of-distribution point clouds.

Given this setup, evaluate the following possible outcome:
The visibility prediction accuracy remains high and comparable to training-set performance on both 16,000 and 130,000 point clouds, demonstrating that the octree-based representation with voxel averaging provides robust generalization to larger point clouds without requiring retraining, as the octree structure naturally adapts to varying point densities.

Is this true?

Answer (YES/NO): YES